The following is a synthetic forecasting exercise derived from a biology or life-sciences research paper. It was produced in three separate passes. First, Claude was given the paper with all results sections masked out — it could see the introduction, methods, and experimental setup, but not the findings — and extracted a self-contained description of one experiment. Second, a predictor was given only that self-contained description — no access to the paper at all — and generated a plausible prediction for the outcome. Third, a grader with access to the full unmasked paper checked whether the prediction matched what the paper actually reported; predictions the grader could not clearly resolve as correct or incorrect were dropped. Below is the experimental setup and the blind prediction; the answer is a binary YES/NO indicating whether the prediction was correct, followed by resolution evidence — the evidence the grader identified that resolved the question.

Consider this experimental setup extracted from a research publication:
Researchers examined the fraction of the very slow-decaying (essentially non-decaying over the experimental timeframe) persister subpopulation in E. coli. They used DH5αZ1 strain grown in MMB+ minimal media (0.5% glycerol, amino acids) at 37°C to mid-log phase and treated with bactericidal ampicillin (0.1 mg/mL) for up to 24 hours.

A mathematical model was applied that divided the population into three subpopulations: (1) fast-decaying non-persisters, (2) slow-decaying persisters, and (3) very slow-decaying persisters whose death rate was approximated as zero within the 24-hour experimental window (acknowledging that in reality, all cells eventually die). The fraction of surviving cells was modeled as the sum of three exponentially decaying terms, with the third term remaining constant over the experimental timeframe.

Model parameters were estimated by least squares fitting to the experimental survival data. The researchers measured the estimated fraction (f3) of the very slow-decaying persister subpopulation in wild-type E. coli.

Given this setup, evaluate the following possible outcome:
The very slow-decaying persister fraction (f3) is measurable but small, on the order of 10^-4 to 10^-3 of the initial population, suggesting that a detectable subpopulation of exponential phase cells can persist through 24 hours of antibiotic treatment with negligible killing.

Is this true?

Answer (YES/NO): NO